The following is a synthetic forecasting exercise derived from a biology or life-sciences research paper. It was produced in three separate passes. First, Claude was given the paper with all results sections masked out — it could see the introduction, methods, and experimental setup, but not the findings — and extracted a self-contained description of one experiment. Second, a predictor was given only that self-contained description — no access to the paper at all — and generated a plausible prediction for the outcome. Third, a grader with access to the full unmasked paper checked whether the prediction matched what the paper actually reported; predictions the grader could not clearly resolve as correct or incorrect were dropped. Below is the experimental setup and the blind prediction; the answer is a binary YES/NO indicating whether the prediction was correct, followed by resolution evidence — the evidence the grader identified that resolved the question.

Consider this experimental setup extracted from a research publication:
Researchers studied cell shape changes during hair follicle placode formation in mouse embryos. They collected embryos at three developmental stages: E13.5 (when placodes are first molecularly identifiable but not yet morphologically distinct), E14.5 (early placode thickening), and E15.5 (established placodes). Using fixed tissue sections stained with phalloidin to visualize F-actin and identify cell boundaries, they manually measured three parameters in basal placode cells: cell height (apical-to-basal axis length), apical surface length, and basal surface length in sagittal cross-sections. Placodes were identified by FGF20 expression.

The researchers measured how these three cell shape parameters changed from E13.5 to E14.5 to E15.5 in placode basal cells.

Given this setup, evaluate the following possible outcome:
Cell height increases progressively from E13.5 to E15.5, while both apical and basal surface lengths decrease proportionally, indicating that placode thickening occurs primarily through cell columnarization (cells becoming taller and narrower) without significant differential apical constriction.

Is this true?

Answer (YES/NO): NO